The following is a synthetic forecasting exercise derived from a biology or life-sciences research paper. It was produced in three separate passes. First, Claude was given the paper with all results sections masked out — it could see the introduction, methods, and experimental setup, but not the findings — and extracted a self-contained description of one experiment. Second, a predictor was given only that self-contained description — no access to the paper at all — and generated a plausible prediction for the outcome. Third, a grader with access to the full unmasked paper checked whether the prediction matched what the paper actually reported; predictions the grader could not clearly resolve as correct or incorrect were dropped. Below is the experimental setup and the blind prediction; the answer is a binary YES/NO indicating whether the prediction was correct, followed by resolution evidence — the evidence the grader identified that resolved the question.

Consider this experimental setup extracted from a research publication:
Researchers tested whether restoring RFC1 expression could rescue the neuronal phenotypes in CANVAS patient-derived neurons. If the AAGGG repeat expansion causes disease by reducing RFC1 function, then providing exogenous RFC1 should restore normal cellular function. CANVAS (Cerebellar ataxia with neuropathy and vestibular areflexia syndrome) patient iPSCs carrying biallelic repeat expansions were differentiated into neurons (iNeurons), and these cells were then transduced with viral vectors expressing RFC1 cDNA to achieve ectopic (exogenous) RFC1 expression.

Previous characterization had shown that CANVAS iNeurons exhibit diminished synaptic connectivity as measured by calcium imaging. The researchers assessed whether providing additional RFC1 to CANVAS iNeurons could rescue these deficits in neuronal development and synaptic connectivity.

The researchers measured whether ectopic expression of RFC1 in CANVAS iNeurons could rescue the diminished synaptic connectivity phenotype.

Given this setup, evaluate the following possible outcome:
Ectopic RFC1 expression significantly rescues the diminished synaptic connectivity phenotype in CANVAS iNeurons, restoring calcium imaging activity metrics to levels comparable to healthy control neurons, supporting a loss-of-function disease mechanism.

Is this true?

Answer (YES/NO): NO